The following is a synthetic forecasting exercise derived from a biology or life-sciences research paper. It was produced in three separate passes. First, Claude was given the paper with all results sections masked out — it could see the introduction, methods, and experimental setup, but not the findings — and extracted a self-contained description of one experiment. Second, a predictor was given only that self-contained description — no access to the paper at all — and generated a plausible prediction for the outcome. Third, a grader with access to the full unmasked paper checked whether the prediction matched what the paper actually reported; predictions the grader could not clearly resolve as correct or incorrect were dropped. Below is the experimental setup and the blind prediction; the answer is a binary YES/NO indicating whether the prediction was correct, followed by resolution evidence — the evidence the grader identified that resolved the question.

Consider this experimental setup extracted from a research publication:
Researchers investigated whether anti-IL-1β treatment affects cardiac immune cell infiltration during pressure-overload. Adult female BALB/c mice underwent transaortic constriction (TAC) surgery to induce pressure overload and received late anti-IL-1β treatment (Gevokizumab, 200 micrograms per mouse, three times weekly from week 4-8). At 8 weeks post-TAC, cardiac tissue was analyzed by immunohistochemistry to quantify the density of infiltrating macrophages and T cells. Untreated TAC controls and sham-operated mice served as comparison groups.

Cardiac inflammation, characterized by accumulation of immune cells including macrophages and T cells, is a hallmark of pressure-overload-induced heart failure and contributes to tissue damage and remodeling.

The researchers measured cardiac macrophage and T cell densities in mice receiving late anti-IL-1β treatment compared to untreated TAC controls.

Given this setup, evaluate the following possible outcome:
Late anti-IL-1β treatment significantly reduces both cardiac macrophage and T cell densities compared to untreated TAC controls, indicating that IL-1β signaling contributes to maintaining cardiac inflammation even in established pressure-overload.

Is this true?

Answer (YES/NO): NO